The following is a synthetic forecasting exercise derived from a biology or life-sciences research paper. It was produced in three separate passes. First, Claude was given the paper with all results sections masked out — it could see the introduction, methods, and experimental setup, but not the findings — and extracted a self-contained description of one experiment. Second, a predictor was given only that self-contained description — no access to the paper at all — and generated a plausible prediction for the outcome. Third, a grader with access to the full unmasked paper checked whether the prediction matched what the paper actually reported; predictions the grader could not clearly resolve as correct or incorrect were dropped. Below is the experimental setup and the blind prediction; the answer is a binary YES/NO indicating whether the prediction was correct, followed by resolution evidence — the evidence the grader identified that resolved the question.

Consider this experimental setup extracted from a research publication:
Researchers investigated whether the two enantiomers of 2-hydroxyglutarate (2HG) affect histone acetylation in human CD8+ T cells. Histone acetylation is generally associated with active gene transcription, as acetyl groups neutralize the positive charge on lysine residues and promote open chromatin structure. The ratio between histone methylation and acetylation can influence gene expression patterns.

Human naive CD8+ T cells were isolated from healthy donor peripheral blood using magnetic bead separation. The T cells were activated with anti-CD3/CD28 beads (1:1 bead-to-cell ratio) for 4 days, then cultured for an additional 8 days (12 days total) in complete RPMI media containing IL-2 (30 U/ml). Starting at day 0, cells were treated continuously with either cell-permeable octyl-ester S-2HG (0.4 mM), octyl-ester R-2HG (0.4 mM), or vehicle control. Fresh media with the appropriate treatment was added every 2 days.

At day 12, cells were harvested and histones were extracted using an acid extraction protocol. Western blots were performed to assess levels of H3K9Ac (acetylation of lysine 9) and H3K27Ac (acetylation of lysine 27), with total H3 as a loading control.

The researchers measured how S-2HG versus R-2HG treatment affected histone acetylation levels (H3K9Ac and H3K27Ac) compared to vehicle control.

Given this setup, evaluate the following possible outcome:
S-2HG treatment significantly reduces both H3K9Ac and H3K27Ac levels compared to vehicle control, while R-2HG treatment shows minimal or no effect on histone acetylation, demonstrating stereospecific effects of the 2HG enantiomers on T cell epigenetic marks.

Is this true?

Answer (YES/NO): NO